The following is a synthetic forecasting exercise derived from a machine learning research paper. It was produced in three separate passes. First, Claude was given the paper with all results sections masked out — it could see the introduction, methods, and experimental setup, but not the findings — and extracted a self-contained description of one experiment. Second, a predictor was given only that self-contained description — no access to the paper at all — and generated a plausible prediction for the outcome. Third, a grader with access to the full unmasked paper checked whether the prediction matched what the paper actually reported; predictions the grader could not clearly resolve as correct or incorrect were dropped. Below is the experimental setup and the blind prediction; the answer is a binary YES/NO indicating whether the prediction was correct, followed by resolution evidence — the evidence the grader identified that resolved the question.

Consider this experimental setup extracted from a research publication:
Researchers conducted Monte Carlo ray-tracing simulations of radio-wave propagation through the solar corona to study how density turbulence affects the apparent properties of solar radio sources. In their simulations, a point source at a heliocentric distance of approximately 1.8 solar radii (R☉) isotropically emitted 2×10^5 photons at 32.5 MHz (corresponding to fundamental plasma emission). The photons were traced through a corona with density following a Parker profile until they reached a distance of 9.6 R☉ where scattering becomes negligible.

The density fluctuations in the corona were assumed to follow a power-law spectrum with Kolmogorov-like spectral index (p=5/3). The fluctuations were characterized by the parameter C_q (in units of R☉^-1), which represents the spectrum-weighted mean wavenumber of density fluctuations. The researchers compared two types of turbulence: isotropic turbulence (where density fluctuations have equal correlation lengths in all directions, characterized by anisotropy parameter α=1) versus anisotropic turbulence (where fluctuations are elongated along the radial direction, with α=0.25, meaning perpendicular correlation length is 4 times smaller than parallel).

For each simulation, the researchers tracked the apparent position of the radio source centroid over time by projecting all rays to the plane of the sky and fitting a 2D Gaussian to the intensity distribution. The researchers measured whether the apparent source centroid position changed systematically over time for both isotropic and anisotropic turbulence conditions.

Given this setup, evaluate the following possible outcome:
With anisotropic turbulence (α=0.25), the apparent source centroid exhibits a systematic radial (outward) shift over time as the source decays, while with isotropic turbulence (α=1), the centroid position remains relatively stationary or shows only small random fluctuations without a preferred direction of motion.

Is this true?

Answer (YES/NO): YES